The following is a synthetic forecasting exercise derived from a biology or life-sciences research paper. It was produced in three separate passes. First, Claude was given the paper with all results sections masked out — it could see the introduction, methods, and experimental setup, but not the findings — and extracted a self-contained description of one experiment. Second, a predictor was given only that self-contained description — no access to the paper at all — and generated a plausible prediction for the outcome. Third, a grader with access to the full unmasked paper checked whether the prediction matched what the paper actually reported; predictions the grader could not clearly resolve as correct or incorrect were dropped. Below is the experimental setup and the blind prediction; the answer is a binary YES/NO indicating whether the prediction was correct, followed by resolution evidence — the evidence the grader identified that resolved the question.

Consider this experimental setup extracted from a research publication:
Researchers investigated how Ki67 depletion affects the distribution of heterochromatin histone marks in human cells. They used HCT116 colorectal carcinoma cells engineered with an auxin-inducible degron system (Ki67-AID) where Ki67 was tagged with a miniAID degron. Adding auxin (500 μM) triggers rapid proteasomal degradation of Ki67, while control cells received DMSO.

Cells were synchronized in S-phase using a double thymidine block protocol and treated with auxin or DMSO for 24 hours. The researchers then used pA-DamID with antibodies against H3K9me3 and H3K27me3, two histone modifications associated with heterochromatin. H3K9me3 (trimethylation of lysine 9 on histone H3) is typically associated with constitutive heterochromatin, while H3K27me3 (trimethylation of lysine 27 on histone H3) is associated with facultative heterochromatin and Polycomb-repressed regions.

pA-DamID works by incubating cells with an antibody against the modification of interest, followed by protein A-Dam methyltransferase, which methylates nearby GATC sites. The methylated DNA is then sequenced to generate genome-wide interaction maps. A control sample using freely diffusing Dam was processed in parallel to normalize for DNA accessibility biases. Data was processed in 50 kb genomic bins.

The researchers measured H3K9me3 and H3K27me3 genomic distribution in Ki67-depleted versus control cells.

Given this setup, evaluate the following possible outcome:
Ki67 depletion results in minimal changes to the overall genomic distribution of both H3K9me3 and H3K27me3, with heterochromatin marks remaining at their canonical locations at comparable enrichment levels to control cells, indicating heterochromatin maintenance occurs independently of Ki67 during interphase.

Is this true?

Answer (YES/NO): NO